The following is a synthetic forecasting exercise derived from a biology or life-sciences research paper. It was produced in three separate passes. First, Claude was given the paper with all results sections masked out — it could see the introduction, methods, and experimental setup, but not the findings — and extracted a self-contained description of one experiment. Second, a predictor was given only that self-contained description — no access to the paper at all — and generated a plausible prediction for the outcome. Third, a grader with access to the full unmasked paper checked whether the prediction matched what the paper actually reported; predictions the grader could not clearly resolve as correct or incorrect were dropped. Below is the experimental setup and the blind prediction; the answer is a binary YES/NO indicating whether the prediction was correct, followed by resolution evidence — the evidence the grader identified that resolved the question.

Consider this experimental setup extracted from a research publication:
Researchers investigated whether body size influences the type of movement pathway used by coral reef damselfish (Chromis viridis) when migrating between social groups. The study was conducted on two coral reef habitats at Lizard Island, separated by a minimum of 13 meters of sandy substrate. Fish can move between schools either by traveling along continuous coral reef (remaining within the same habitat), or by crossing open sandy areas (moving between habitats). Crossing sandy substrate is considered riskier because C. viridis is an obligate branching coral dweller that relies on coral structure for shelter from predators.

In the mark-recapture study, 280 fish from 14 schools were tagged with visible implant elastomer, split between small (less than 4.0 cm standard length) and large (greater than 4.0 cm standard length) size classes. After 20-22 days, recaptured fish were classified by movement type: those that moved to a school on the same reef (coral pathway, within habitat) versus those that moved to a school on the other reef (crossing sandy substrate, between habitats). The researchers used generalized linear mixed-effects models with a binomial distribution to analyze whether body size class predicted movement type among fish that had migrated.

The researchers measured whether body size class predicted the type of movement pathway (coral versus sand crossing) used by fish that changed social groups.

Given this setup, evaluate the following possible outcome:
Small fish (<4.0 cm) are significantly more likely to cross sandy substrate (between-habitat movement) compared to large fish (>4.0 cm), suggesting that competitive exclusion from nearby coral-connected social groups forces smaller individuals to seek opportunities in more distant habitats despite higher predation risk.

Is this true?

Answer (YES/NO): NO